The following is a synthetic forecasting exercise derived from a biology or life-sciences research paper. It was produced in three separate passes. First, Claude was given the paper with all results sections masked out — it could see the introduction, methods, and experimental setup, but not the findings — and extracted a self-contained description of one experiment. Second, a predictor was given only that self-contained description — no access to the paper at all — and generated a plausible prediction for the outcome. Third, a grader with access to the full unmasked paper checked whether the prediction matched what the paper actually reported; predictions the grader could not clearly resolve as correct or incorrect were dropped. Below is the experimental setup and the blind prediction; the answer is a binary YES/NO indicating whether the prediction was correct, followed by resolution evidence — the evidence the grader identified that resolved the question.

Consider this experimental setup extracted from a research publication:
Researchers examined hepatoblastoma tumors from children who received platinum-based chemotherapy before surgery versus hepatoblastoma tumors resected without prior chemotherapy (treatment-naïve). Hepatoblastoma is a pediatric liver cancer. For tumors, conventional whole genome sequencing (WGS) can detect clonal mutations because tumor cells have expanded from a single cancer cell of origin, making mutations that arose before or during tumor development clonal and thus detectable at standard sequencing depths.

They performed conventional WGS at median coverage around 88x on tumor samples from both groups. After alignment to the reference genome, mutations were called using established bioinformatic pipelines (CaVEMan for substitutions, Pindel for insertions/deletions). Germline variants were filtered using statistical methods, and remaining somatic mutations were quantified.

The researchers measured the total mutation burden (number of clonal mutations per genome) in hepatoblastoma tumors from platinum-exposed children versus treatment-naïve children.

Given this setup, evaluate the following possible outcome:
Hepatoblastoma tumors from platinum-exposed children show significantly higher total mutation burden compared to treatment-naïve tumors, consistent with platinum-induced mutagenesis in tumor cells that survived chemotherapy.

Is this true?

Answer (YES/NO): NO